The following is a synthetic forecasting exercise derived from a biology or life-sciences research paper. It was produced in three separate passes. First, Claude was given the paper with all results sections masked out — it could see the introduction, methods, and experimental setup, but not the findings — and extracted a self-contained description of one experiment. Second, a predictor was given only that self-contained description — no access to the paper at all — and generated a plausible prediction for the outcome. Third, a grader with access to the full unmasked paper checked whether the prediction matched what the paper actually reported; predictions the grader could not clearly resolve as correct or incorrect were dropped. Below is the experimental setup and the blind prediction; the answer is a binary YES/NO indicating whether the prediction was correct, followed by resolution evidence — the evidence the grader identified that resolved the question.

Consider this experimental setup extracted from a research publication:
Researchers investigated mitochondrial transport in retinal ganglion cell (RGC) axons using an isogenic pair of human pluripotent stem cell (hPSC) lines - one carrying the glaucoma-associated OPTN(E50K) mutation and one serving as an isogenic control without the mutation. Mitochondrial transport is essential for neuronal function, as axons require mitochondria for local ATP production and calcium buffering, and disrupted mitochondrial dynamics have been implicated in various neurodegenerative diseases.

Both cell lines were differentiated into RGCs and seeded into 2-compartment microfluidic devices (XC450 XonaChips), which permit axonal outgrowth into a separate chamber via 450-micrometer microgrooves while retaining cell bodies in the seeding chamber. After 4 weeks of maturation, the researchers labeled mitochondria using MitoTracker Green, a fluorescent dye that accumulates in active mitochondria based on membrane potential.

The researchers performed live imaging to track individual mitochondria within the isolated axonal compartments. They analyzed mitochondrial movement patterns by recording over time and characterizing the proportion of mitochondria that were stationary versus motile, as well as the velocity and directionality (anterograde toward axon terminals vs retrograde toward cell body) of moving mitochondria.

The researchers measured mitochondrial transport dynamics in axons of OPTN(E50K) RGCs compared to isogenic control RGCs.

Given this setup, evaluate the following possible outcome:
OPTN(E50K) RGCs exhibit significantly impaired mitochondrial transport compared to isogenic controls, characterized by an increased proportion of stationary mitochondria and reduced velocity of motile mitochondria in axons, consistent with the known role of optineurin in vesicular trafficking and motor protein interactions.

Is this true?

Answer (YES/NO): NO